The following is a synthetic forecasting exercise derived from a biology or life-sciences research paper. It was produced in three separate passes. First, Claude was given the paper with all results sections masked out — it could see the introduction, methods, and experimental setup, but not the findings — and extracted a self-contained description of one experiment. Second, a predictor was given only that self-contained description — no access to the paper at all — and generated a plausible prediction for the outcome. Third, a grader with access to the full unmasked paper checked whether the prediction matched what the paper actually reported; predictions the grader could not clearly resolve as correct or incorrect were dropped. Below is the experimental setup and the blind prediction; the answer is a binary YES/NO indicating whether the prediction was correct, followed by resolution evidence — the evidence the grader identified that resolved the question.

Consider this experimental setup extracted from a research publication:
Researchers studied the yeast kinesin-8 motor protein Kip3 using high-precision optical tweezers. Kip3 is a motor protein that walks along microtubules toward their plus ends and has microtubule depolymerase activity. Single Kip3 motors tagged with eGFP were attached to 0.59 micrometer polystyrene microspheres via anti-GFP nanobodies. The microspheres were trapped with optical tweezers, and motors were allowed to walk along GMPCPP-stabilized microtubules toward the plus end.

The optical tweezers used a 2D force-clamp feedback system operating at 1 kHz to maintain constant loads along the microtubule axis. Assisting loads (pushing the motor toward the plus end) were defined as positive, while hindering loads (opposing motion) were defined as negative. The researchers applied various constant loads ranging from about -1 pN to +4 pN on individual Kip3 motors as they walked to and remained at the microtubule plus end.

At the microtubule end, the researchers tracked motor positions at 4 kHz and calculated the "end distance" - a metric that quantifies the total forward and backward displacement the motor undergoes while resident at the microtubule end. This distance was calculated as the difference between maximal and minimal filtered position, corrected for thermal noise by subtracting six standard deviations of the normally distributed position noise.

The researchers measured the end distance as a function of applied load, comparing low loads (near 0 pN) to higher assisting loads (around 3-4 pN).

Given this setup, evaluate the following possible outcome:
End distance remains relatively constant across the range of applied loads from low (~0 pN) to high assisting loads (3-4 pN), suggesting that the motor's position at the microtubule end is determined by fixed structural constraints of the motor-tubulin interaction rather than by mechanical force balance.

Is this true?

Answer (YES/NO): NO